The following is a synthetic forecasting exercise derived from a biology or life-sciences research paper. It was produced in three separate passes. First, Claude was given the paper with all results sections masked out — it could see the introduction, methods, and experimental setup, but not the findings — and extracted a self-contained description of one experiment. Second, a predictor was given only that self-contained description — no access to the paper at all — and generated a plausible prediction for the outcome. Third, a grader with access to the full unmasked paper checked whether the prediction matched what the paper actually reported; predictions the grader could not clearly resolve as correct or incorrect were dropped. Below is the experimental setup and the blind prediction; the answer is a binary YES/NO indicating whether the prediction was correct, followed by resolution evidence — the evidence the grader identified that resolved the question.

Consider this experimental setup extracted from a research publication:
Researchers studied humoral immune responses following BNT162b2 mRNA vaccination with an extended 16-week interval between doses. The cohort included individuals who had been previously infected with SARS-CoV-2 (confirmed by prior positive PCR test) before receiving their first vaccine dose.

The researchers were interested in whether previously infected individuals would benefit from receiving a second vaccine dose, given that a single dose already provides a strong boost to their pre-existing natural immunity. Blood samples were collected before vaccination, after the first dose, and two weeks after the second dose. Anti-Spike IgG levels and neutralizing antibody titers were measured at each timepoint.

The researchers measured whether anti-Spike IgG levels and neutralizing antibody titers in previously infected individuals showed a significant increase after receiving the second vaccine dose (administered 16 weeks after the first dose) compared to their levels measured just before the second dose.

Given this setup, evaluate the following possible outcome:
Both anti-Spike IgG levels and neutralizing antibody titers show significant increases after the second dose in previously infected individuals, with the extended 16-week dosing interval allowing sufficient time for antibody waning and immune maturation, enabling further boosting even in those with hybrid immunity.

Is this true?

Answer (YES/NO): NO